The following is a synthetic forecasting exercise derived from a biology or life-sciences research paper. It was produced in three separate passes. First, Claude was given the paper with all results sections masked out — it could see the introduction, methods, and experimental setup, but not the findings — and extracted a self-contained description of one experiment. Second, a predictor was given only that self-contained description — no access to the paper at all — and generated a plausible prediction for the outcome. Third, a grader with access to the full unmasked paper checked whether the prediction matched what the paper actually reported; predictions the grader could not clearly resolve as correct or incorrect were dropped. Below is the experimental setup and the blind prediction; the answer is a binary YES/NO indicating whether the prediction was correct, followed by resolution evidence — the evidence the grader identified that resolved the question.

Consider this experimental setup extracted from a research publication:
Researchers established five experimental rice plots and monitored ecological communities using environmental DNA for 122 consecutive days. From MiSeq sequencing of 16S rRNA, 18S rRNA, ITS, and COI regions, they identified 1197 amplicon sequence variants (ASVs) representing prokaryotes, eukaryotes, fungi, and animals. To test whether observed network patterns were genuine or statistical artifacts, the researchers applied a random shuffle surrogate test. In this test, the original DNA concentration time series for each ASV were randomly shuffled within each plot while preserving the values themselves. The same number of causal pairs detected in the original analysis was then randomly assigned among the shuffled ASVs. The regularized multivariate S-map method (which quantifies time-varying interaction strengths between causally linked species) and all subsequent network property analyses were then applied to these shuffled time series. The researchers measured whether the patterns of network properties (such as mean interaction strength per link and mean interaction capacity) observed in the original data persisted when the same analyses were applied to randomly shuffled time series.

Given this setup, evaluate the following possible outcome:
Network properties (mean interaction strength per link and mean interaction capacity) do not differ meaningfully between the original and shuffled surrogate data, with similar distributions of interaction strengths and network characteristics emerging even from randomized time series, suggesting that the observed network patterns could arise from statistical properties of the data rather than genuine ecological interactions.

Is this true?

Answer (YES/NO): NO